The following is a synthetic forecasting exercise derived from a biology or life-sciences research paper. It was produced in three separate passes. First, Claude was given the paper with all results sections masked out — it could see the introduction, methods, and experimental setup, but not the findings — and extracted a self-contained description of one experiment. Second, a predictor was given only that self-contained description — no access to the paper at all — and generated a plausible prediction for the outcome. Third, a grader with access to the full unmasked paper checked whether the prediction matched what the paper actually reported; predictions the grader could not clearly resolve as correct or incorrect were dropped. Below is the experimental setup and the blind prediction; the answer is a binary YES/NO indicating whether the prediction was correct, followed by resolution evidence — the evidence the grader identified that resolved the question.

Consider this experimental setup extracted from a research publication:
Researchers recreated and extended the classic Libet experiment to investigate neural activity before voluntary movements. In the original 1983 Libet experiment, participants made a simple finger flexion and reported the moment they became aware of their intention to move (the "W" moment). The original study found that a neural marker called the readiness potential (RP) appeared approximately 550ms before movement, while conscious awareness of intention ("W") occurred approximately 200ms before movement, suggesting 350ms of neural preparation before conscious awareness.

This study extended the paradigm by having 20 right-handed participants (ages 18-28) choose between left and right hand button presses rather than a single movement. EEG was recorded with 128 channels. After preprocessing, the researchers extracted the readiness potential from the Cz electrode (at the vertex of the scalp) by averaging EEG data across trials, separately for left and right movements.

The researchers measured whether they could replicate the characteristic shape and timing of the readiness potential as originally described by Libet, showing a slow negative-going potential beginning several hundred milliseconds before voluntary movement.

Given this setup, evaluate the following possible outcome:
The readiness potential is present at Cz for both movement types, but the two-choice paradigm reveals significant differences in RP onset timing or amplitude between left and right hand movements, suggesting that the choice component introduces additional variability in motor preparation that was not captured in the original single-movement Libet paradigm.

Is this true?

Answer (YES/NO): NO